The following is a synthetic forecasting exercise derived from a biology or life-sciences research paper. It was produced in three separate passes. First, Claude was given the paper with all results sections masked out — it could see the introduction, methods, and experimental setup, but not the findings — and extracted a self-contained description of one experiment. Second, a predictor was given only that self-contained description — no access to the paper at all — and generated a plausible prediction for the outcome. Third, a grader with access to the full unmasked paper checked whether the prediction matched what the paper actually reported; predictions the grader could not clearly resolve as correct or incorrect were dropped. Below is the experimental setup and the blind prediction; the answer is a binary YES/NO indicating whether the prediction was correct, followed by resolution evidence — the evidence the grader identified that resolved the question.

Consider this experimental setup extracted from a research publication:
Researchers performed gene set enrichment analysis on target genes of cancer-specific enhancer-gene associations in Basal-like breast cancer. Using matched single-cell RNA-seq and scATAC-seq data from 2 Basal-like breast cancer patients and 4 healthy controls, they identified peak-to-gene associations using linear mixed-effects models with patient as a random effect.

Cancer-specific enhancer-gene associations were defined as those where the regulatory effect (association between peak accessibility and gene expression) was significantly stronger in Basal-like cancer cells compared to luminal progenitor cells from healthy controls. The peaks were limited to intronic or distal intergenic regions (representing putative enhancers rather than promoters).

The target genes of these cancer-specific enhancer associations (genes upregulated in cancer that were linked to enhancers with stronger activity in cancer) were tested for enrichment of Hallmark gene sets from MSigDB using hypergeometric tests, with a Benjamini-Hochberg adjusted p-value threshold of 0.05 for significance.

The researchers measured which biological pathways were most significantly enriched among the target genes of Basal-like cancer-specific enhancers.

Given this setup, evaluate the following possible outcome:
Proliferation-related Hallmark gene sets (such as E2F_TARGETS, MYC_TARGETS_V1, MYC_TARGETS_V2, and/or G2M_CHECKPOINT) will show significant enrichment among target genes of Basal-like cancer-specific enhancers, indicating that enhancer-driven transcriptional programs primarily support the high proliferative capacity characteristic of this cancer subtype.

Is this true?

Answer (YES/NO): YES